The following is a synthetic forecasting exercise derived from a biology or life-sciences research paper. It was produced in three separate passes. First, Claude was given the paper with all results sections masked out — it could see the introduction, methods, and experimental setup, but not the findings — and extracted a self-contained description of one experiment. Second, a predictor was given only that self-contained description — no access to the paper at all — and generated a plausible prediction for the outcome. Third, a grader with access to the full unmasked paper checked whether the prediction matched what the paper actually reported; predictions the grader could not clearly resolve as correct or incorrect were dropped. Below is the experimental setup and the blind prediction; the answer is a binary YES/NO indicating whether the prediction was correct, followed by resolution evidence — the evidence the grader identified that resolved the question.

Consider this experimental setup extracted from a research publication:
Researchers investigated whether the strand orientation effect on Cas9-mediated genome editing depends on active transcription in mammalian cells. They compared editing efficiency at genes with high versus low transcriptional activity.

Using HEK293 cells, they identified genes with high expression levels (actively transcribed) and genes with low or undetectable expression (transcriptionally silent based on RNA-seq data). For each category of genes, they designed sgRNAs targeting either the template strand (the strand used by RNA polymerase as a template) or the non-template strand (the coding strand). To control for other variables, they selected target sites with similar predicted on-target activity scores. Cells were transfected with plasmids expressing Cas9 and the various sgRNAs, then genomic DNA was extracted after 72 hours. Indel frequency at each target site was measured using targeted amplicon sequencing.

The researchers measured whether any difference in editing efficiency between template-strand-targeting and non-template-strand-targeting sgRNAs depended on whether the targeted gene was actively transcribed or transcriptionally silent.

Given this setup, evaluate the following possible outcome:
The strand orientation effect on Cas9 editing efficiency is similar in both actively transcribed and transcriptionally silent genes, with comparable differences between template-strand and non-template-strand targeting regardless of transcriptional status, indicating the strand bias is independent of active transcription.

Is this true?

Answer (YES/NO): NO